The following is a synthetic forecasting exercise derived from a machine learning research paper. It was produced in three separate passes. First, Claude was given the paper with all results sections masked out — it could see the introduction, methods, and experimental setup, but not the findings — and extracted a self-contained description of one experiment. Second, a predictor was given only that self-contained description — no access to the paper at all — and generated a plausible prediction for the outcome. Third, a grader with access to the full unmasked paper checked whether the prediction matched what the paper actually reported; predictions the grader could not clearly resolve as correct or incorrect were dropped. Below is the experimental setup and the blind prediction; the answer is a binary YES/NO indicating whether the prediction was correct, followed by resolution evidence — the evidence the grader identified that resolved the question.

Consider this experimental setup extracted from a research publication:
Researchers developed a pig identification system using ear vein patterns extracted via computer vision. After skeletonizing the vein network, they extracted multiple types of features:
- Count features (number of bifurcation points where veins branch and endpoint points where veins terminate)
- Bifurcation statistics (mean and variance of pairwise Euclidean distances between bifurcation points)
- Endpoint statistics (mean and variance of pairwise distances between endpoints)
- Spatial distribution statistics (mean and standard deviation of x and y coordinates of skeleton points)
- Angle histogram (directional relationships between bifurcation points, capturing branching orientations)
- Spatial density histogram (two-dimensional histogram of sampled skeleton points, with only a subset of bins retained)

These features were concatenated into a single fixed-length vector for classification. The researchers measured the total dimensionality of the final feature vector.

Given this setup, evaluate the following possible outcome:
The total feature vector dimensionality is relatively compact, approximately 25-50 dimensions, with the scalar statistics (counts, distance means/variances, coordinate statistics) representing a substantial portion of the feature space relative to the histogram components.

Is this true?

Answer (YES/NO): NO